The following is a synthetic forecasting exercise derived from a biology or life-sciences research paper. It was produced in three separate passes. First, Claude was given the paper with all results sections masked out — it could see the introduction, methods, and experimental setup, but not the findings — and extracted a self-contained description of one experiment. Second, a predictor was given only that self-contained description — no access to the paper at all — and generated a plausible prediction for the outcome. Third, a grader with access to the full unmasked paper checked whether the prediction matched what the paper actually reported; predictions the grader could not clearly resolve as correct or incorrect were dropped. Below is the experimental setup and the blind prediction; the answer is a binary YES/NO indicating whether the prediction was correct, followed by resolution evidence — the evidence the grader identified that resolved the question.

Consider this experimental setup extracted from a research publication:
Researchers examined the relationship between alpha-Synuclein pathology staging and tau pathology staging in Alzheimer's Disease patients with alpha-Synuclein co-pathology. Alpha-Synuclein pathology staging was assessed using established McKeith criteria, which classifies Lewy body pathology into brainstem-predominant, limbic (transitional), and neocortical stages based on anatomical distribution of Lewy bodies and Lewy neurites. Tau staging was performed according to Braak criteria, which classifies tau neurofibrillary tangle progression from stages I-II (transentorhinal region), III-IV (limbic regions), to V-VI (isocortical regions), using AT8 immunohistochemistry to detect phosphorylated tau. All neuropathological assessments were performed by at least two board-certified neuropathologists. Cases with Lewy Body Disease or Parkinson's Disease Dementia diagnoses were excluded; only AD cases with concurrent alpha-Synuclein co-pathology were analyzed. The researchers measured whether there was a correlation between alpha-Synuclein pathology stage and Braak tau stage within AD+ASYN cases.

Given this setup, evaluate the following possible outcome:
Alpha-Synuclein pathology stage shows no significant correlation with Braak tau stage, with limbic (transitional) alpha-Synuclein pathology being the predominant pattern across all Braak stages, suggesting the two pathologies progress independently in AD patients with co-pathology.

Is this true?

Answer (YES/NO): NO